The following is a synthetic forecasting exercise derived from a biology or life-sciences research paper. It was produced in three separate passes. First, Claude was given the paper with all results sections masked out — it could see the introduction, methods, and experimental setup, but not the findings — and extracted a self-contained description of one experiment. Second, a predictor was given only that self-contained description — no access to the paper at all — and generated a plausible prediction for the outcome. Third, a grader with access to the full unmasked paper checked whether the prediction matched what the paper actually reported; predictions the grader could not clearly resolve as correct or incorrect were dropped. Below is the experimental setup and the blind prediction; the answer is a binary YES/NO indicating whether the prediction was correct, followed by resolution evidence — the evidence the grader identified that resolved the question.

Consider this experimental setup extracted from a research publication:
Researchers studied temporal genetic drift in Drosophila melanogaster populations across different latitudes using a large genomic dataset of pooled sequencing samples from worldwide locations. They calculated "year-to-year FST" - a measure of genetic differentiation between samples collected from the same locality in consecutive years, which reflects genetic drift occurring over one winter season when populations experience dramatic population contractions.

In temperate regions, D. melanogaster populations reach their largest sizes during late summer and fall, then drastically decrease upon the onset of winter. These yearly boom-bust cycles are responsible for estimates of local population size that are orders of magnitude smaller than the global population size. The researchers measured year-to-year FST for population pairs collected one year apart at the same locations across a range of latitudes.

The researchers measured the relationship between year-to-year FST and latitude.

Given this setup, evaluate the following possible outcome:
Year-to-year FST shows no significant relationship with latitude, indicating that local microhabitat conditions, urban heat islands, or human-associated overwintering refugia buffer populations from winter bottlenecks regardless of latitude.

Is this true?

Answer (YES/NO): NO